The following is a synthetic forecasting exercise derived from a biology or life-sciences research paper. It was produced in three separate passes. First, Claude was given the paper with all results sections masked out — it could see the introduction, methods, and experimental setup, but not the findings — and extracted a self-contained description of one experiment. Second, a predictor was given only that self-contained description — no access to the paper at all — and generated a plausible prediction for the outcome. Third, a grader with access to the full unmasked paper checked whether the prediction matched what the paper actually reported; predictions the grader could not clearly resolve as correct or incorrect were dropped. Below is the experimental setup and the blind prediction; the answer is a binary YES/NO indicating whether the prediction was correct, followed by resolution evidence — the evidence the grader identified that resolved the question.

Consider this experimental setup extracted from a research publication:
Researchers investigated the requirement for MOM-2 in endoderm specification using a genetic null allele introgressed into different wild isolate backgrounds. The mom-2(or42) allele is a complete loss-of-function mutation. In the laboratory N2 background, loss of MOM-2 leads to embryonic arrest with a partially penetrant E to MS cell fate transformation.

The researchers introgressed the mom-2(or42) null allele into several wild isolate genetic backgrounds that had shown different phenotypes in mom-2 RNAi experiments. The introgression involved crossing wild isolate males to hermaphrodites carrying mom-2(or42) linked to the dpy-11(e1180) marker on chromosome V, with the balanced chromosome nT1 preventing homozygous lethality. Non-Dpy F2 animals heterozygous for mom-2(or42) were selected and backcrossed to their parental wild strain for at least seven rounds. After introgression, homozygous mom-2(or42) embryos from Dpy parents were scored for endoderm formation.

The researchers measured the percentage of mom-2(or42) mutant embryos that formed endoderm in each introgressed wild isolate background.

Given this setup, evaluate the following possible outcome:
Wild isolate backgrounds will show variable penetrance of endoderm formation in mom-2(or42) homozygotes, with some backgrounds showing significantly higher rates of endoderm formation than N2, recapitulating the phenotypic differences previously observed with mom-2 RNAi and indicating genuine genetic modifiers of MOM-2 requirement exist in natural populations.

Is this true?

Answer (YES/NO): YES